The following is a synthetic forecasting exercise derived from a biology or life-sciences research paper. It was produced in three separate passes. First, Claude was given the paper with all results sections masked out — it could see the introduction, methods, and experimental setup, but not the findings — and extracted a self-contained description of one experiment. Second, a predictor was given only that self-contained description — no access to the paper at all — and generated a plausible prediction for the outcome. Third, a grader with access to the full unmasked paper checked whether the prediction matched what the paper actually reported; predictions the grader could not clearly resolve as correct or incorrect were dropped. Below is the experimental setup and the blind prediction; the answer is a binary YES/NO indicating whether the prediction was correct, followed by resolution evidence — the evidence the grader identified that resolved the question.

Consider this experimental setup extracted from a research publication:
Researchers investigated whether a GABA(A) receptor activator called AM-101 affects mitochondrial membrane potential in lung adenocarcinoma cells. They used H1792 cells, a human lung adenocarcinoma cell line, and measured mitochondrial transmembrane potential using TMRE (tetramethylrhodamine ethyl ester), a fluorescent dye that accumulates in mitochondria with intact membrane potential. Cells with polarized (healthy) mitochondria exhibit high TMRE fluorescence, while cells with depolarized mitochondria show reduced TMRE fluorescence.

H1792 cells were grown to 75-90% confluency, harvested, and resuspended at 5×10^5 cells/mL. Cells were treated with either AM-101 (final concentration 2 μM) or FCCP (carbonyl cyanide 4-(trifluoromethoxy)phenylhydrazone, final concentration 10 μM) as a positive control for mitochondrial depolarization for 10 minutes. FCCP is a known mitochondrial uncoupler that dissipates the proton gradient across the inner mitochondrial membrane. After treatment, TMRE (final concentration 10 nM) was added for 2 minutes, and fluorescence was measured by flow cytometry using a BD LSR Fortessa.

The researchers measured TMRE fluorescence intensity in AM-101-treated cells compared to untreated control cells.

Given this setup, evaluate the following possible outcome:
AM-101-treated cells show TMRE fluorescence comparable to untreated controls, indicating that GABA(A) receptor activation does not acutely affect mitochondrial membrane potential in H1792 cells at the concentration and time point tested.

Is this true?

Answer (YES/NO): NO